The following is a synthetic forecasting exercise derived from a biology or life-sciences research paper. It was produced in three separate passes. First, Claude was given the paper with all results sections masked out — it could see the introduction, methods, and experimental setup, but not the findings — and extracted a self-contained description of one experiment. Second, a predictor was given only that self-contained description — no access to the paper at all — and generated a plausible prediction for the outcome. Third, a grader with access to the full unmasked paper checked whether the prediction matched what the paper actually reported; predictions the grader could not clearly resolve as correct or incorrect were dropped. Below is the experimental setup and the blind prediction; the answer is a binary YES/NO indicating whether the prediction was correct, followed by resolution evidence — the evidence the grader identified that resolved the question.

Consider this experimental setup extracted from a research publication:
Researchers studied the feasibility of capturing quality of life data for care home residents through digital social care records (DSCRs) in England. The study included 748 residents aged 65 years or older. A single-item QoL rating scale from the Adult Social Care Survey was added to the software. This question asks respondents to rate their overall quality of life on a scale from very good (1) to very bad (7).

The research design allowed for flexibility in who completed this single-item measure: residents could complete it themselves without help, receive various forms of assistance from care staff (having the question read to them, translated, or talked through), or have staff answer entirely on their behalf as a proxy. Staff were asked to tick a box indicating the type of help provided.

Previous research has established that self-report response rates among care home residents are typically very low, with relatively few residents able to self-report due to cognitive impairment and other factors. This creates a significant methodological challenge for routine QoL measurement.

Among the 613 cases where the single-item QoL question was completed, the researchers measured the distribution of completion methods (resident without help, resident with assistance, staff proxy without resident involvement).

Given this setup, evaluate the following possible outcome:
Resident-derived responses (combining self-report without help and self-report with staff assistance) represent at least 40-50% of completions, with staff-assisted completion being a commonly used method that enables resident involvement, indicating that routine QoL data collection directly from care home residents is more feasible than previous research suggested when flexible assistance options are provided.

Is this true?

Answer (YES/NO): YES